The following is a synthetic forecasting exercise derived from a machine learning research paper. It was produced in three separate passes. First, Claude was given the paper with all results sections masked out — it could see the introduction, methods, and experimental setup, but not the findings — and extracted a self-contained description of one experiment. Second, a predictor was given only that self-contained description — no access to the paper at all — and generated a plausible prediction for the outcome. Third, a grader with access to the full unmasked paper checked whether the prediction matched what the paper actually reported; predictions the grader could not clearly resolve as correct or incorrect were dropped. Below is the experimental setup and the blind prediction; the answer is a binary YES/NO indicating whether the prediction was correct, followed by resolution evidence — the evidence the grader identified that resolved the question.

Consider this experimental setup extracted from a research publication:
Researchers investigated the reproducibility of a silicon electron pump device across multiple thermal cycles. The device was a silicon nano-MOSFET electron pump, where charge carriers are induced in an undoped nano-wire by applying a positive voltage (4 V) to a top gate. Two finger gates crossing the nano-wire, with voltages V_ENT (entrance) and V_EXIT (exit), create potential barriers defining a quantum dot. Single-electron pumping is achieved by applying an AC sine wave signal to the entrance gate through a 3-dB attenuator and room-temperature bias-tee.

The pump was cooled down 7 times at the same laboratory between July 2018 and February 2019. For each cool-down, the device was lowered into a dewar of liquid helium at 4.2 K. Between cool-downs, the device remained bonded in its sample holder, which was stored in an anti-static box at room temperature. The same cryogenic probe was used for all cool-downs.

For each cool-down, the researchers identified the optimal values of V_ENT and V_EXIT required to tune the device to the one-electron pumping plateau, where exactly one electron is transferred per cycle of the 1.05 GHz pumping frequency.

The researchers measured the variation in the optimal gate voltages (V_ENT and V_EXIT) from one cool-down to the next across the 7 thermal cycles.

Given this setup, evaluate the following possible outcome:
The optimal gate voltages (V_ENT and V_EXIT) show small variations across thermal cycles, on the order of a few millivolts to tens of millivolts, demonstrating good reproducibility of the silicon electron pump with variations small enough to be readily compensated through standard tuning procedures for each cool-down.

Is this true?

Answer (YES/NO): NO